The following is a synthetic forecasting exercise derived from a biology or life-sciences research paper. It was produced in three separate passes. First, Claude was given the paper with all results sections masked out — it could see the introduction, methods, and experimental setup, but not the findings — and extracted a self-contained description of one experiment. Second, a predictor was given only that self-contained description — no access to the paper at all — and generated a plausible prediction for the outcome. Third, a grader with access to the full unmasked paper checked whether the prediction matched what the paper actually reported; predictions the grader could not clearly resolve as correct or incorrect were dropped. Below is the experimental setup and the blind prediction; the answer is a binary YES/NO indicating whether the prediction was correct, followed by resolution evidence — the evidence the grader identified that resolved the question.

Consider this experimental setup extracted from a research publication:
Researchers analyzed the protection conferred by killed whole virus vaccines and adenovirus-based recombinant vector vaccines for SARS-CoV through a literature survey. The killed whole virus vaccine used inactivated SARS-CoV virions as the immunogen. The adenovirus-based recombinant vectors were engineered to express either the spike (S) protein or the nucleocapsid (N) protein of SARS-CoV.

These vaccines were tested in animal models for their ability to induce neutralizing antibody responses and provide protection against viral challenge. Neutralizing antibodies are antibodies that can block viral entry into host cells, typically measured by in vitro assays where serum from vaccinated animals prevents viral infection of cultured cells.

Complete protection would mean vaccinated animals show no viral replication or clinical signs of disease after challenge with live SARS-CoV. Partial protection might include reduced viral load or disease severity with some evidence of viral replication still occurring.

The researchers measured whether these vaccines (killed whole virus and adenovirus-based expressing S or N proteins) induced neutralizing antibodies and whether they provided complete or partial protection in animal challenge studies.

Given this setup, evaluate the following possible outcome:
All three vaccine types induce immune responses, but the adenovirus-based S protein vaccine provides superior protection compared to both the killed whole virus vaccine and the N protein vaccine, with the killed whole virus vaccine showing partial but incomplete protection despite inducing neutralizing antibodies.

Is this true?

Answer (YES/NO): NO